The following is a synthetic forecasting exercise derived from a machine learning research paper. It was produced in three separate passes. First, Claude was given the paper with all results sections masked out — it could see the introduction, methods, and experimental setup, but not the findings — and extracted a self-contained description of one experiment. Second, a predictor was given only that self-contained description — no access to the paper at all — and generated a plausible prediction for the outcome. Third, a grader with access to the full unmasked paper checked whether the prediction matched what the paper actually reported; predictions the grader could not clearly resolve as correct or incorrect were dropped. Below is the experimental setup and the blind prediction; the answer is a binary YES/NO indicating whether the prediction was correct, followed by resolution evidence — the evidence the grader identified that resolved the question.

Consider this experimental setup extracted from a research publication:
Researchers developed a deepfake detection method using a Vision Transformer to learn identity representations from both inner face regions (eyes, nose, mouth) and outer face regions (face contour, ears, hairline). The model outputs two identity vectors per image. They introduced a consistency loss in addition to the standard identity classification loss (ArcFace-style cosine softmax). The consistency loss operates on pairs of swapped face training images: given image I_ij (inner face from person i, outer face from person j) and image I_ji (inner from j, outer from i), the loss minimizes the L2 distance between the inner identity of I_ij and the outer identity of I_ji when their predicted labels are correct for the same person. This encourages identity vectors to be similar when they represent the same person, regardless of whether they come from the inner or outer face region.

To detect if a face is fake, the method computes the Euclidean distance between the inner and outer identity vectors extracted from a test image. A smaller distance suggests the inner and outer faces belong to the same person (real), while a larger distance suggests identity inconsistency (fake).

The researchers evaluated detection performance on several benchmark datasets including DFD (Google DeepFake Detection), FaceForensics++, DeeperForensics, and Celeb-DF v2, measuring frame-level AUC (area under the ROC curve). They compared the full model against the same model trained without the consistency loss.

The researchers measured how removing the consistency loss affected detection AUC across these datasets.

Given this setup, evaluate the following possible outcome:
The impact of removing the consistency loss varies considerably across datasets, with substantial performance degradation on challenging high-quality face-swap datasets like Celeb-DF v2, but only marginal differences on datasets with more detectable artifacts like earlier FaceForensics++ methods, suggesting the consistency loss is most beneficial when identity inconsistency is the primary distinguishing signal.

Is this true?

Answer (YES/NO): NO